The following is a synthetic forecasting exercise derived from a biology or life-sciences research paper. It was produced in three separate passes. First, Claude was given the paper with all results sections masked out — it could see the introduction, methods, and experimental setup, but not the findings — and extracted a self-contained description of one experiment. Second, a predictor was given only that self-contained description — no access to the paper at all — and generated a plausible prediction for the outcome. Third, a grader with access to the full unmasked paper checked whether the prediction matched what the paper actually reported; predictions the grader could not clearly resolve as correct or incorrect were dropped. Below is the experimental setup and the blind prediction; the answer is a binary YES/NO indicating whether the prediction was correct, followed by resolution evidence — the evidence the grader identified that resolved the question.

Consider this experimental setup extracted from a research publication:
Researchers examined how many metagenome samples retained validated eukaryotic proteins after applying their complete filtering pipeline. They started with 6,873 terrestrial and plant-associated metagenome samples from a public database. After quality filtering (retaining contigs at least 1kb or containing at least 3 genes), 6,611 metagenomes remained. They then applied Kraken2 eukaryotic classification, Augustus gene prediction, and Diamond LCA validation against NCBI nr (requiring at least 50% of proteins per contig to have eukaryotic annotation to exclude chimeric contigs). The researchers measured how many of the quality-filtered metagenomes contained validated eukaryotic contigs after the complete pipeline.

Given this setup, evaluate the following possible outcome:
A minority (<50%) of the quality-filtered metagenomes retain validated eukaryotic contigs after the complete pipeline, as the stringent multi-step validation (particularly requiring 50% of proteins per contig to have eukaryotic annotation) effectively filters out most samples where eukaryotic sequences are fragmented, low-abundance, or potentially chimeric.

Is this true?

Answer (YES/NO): NO